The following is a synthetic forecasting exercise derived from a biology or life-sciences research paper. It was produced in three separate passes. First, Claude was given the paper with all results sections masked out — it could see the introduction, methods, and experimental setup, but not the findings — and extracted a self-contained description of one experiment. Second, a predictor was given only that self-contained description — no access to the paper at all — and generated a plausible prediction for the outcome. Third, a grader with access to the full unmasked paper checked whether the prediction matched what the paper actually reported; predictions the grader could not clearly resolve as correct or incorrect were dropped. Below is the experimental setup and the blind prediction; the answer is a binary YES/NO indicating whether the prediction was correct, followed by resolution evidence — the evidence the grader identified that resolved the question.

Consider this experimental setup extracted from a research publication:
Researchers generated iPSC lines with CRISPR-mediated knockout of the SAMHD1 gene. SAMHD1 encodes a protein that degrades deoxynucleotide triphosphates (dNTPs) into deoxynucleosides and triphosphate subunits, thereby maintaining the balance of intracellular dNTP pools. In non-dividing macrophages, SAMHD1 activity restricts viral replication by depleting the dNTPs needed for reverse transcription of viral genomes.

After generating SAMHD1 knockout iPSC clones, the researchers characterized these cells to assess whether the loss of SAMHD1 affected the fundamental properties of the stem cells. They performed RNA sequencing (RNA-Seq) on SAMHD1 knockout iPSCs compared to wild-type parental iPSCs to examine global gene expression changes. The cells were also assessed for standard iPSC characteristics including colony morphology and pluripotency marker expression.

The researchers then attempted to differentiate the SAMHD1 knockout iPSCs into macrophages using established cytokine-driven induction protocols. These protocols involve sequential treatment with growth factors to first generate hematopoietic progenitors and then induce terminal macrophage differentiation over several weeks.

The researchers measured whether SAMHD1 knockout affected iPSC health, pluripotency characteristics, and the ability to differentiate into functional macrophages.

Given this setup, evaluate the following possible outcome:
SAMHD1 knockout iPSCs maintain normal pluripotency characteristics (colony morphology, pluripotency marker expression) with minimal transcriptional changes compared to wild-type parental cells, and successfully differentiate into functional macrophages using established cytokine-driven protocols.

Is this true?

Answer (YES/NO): YES